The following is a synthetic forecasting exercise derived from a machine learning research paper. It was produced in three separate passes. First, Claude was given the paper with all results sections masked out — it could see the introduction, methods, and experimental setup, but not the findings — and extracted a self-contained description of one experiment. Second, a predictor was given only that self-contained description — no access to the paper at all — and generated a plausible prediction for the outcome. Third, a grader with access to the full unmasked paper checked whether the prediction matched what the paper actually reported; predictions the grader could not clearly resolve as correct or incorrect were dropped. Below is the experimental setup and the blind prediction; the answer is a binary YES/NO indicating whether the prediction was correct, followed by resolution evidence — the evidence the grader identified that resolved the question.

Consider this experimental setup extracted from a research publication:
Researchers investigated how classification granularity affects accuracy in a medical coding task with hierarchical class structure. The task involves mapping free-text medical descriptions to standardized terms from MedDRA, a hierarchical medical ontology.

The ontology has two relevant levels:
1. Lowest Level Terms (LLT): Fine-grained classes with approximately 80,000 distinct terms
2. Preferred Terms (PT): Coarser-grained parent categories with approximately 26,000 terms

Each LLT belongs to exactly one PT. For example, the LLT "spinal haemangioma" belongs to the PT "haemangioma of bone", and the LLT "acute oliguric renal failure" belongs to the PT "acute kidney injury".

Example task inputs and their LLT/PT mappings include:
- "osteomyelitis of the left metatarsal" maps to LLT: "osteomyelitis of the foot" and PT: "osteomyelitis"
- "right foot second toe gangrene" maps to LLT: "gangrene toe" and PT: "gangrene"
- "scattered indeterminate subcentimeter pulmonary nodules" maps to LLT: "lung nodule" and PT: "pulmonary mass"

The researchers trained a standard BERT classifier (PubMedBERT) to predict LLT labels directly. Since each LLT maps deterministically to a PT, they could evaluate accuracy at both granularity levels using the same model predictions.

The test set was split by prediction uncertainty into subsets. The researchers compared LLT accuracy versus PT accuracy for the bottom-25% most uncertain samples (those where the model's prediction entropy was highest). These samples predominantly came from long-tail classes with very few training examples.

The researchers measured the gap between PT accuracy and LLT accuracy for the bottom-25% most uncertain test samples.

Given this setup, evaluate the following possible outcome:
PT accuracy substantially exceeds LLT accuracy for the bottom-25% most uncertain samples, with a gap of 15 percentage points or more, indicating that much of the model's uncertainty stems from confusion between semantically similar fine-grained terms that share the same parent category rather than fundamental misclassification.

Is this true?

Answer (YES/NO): YES